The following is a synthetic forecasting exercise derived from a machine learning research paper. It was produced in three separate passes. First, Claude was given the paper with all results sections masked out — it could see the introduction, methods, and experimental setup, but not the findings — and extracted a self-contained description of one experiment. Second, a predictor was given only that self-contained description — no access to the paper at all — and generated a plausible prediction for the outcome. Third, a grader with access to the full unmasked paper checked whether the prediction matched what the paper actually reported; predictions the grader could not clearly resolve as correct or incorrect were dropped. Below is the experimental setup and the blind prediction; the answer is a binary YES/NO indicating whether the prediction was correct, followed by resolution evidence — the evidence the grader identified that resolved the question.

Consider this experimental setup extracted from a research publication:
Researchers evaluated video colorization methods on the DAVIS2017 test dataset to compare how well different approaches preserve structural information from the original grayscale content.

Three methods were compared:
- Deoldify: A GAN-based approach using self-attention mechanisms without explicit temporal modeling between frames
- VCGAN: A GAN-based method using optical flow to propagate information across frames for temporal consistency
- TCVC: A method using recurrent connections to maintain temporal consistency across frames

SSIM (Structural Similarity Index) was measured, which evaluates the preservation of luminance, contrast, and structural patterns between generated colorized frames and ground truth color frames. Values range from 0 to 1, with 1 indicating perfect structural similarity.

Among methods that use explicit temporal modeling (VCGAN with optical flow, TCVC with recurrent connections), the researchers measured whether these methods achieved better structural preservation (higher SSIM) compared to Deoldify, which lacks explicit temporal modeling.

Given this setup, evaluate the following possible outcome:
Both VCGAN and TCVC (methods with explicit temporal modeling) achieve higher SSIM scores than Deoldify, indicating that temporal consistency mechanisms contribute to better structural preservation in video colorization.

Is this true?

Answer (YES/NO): NO